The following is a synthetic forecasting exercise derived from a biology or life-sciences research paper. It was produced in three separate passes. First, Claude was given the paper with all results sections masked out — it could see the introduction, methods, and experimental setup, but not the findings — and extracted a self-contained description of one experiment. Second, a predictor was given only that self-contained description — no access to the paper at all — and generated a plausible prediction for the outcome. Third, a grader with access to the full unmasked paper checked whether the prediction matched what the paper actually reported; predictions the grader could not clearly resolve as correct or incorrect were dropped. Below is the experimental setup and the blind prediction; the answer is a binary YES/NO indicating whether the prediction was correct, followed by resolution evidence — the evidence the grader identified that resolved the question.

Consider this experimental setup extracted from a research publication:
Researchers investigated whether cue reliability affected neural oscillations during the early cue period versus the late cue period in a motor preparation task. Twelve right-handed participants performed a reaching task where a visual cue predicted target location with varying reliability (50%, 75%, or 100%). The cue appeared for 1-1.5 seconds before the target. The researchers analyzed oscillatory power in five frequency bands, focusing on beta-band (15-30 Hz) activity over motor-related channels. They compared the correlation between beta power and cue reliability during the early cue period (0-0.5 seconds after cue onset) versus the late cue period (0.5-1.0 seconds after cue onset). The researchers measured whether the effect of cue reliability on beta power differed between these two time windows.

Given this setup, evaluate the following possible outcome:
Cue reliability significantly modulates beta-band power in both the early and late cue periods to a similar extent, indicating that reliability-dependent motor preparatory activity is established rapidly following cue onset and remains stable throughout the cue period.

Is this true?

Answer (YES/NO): NO